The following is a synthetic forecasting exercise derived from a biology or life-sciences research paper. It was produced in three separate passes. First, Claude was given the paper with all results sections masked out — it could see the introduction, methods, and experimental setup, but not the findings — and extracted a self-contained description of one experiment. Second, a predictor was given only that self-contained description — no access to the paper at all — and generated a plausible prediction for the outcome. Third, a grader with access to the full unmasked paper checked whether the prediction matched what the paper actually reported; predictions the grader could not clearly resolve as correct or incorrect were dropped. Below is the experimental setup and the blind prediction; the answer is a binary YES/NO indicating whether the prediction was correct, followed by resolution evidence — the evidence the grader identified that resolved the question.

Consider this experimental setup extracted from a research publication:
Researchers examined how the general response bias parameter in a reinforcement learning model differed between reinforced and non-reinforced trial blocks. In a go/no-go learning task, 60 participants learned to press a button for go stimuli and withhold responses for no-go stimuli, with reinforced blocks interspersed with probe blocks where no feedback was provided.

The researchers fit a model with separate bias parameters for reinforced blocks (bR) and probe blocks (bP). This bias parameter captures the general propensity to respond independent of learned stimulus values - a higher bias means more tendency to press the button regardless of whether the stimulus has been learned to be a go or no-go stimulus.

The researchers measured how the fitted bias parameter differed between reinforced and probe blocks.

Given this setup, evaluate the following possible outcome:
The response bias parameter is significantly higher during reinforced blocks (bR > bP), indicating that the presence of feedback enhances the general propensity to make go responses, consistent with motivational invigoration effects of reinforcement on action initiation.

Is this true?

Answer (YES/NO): YES